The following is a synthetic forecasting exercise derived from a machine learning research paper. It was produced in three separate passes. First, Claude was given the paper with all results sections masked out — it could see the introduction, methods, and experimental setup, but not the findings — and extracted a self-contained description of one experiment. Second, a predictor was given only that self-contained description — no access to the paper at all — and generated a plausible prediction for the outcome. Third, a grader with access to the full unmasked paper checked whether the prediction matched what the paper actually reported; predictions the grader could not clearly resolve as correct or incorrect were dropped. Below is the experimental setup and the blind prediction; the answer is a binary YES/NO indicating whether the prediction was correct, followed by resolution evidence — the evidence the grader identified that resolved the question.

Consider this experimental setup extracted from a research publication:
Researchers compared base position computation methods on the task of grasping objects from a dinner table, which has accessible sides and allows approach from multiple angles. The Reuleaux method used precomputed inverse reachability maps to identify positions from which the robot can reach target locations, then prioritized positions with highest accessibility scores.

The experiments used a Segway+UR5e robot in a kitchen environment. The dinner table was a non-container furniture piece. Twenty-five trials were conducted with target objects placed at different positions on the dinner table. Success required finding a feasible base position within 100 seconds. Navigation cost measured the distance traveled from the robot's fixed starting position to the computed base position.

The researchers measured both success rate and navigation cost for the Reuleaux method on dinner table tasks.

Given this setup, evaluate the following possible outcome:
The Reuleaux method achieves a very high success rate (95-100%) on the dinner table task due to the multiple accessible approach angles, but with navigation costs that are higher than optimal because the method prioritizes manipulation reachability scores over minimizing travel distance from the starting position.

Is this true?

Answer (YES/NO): YES